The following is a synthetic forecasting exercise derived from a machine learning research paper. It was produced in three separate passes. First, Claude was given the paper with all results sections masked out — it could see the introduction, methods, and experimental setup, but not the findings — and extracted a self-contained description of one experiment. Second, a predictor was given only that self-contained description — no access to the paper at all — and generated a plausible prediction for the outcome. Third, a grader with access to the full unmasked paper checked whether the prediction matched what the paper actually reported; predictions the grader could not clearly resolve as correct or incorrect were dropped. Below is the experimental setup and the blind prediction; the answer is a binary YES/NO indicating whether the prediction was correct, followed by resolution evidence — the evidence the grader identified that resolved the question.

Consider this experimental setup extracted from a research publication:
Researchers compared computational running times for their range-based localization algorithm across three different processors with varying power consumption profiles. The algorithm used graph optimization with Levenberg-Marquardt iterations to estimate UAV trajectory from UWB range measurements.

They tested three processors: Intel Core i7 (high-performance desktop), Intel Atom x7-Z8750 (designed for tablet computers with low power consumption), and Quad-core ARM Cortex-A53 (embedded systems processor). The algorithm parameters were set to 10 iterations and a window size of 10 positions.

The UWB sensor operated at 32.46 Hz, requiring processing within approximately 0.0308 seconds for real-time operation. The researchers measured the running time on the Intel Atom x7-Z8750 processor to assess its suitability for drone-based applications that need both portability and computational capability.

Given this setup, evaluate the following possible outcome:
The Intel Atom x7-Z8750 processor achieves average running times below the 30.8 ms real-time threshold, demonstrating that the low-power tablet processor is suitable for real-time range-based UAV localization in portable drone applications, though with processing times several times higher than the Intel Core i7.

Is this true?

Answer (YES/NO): YES